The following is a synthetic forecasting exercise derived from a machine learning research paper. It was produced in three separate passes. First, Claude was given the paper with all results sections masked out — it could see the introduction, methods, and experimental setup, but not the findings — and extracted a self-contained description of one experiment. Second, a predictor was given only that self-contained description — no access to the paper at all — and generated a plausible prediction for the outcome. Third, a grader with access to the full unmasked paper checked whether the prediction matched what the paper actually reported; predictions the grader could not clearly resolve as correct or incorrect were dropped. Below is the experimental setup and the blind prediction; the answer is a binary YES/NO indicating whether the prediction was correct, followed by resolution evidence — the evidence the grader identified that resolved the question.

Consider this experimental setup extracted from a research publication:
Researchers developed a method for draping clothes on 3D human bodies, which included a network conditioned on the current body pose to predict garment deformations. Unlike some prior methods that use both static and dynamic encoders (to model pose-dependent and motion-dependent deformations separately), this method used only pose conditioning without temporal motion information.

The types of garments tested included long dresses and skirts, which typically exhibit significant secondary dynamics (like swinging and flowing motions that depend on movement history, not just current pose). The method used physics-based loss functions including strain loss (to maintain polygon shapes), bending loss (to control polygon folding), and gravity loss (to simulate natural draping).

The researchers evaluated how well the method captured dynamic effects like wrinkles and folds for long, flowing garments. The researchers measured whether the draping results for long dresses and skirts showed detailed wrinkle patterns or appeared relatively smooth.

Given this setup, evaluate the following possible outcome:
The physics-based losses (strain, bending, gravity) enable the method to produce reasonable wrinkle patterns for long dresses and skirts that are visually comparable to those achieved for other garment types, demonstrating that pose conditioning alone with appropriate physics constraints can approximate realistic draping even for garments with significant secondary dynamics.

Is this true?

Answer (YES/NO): NO